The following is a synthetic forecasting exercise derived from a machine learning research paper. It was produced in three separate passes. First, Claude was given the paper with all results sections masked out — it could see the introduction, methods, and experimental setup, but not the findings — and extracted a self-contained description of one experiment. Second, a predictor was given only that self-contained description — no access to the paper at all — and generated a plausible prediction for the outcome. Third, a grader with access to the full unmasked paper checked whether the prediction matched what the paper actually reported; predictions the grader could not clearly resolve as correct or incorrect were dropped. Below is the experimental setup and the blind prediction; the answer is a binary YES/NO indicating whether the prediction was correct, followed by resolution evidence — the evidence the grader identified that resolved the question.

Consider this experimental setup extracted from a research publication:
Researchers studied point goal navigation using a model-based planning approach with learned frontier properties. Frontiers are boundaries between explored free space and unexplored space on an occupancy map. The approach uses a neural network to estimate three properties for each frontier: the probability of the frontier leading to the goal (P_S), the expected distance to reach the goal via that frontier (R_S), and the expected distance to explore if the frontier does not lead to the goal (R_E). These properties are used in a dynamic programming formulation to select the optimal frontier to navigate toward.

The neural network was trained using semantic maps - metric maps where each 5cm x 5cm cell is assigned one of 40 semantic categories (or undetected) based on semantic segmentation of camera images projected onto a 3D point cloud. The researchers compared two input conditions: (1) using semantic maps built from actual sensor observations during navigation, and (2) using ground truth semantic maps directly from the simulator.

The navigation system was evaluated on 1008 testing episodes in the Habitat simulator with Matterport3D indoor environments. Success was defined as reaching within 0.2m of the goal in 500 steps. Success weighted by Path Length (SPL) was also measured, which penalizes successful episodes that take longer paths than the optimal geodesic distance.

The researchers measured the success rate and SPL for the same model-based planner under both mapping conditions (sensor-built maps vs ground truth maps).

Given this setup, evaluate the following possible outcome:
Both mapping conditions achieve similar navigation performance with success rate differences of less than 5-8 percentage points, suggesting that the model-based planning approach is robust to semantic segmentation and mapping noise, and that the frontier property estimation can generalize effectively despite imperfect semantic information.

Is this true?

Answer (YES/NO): NO